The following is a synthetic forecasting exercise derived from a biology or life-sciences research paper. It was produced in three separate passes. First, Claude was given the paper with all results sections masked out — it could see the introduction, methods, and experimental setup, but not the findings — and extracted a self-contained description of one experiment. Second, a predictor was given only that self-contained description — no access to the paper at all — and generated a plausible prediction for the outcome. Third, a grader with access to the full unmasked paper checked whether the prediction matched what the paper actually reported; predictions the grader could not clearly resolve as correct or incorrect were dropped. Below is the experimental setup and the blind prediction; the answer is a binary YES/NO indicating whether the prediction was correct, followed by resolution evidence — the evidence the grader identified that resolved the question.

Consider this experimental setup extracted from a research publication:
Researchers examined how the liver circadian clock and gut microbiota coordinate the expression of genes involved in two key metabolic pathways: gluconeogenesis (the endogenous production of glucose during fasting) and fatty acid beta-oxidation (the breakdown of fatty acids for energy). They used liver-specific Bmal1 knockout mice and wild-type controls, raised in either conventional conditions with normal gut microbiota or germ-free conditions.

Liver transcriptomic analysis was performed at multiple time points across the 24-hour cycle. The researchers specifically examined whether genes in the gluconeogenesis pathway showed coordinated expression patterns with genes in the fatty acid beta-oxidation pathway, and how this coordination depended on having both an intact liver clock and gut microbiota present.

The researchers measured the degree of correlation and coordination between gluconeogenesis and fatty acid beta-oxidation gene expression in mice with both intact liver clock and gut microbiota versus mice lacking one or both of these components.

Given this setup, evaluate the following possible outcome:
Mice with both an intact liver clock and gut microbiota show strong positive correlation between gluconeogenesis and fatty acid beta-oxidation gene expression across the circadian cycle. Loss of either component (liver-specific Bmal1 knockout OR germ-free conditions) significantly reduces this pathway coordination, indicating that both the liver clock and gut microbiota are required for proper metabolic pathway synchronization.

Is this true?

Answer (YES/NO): NO